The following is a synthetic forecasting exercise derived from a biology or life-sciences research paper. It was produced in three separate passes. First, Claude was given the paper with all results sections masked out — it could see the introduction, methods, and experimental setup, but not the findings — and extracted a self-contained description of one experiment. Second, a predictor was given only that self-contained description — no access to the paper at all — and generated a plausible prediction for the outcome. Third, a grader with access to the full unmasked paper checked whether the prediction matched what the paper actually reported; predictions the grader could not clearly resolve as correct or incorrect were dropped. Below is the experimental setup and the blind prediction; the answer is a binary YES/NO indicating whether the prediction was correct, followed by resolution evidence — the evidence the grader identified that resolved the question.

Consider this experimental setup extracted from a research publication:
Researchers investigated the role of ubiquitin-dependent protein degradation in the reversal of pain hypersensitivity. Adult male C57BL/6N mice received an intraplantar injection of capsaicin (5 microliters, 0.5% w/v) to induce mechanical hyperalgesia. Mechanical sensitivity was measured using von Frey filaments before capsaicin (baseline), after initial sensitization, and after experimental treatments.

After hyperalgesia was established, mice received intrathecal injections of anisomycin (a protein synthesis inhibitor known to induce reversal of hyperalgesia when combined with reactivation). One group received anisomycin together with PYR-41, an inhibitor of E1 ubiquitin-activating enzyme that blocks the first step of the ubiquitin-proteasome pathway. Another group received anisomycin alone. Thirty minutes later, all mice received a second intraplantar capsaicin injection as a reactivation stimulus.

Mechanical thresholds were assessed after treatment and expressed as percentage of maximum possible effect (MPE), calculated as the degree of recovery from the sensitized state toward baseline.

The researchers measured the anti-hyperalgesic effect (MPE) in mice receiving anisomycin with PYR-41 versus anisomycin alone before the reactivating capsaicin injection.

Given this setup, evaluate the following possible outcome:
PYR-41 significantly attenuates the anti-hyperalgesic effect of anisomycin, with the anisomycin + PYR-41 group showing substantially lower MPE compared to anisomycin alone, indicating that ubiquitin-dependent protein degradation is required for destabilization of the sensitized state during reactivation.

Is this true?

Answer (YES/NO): YES